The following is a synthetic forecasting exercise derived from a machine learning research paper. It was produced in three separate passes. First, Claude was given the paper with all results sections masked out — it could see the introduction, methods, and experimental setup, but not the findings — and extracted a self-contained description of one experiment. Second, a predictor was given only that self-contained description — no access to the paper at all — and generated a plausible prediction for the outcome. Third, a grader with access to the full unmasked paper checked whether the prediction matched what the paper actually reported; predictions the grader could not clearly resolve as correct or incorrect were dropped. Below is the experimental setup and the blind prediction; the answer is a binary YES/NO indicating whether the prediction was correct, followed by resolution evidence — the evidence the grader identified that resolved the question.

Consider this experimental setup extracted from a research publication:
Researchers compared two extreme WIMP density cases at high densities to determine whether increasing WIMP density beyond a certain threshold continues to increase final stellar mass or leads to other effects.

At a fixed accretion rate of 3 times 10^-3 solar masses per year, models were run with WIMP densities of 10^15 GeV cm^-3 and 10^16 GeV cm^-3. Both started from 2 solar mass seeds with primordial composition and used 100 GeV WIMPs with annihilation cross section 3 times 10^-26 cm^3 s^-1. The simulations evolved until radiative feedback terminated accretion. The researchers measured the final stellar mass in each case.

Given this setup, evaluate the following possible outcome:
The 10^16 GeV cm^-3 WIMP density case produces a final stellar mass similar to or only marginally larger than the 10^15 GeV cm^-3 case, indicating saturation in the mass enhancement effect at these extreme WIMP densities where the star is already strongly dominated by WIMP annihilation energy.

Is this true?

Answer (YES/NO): NO